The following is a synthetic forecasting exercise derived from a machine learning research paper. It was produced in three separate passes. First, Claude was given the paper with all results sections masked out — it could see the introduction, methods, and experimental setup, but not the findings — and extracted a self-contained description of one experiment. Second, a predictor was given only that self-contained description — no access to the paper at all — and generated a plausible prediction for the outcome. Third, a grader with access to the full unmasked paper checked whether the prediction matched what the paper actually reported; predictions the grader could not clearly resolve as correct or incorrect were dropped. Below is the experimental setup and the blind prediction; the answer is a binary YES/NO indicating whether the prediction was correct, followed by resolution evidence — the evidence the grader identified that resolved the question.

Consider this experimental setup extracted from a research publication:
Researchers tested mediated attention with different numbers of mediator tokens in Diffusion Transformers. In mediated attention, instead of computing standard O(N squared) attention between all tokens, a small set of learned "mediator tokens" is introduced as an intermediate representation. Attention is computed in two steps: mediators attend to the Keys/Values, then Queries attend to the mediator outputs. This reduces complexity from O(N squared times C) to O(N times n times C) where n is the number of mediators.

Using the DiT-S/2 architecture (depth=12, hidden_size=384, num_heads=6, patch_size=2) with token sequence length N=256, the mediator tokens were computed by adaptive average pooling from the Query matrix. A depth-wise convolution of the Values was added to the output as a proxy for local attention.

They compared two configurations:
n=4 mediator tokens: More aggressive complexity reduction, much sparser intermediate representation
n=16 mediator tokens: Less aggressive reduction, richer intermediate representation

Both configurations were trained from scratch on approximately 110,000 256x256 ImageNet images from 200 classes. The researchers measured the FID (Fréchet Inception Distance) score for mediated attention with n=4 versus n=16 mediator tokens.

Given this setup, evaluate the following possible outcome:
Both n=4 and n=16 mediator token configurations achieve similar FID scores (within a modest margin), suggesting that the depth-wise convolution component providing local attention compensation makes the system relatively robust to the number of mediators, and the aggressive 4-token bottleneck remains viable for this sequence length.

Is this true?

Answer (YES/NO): YES